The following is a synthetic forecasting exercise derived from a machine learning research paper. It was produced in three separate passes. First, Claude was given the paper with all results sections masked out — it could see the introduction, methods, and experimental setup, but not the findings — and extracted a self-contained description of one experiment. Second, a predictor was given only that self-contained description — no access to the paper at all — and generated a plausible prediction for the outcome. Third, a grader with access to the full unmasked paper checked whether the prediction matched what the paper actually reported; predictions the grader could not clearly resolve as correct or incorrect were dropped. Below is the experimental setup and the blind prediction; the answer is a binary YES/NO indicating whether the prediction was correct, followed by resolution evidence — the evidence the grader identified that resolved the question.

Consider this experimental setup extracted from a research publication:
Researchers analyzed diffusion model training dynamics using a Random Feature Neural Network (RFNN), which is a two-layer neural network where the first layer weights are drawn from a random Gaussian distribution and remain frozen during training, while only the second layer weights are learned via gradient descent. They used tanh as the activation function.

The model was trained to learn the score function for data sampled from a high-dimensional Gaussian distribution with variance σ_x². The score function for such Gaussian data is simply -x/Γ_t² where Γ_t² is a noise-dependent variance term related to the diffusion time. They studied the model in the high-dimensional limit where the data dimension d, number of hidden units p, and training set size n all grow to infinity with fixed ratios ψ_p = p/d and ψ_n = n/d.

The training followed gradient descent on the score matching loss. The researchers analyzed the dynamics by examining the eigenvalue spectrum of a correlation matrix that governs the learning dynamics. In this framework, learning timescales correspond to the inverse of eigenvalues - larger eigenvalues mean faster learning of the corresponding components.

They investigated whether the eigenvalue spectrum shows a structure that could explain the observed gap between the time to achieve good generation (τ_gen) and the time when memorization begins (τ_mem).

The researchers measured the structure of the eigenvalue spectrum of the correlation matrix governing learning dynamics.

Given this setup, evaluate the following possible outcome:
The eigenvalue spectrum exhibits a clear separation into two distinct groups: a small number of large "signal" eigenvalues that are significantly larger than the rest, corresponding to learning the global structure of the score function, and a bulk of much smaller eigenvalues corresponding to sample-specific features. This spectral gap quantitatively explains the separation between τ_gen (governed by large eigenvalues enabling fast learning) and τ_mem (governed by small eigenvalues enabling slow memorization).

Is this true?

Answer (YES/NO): YES